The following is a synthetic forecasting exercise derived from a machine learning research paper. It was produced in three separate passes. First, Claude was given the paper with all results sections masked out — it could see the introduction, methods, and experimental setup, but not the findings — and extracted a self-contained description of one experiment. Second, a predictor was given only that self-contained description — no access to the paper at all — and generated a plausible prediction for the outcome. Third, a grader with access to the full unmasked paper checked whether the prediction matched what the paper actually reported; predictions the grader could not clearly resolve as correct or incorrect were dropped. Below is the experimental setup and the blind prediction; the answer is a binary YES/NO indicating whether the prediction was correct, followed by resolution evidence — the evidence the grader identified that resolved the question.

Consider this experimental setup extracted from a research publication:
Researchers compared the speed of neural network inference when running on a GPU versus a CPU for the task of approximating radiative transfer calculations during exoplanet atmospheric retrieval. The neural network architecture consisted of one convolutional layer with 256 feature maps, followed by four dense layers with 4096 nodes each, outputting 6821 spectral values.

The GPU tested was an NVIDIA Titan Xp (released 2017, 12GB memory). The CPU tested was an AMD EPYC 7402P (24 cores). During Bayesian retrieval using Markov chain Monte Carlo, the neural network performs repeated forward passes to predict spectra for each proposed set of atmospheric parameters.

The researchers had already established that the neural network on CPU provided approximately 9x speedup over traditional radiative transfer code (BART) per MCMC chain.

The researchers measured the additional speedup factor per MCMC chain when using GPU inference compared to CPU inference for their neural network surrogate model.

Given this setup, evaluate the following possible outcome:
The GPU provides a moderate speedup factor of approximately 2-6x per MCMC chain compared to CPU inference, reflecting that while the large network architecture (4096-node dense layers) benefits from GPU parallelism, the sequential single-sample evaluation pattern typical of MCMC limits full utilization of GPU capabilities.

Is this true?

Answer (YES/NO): NO